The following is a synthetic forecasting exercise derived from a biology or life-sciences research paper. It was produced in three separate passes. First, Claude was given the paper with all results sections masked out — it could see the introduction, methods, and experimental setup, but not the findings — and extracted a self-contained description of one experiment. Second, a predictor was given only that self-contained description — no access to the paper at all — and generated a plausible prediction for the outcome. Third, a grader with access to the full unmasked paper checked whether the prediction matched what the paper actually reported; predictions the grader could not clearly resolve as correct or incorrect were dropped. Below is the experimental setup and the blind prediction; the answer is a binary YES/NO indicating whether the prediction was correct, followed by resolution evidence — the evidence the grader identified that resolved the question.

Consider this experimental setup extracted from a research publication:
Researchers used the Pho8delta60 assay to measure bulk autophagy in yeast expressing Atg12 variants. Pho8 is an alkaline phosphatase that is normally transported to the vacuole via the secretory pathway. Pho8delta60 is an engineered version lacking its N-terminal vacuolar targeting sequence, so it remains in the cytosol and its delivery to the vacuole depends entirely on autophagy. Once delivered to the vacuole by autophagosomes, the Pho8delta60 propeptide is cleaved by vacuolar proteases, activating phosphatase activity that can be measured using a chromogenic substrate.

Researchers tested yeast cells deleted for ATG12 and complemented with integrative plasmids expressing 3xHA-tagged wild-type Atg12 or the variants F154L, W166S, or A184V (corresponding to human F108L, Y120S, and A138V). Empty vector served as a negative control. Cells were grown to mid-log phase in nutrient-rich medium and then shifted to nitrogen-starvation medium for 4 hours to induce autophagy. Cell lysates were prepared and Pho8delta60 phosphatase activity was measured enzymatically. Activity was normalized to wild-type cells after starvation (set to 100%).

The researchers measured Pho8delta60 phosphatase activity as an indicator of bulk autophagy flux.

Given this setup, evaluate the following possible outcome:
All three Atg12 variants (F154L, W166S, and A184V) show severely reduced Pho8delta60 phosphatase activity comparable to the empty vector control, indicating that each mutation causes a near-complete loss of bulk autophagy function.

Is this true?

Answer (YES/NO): NO